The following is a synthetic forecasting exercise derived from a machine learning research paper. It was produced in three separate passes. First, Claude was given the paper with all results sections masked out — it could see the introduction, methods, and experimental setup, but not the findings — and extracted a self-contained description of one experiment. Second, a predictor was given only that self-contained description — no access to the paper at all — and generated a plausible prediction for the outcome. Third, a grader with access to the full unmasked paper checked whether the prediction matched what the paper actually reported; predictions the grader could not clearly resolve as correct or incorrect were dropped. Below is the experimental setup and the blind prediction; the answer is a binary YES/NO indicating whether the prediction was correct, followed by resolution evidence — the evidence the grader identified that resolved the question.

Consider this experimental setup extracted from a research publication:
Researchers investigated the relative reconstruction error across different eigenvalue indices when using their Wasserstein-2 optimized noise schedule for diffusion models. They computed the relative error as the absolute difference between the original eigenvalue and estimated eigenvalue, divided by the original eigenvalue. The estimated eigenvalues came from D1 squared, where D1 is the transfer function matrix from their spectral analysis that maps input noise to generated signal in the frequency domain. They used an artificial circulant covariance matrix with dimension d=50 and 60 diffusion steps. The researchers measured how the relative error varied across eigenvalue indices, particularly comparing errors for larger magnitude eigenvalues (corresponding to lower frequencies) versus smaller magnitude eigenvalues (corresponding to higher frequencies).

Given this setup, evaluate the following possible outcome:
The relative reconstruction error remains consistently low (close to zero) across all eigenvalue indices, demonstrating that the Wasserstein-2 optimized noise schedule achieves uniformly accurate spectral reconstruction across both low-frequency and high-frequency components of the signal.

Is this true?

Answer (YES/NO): NO